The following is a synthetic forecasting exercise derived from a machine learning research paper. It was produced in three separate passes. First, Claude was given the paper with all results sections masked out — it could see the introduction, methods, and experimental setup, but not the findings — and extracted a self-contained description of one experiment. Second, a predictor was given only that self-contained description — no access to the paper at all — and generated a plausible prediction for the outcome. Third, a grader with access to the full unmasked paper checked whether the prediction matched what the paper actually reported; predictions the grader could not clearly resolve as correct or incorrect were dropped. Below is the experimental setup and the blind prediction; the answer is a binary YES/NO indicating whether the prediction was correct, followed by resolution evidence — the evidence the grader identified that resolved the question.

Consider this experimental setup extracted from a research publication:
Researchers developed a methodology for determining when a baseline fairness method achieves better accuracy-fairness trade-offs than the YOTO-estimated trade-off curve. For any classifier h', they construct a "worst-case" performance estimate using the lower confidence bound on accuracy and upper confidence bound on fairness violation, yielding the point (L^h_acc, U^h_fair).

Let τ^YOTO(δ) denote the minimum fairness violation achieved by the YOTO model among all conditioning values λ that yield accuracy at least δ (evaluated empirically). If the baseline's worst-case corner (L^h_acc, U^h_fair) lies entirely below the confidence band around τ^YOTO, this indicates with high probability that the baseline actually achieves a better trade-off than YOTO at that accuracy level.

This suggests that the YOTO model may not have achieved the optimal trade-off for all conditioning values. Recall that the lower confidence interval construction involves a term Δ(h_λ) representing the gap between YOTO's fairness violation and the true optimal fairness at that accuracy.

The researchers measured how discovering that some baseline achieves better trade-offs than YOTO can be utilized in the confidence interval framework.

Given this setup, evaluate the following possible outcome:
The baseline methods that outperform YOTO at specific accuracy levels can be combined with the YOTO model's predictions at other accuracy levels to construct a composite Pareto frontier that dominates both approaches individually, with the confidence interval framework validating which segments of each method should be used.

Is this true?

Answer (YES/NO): NO